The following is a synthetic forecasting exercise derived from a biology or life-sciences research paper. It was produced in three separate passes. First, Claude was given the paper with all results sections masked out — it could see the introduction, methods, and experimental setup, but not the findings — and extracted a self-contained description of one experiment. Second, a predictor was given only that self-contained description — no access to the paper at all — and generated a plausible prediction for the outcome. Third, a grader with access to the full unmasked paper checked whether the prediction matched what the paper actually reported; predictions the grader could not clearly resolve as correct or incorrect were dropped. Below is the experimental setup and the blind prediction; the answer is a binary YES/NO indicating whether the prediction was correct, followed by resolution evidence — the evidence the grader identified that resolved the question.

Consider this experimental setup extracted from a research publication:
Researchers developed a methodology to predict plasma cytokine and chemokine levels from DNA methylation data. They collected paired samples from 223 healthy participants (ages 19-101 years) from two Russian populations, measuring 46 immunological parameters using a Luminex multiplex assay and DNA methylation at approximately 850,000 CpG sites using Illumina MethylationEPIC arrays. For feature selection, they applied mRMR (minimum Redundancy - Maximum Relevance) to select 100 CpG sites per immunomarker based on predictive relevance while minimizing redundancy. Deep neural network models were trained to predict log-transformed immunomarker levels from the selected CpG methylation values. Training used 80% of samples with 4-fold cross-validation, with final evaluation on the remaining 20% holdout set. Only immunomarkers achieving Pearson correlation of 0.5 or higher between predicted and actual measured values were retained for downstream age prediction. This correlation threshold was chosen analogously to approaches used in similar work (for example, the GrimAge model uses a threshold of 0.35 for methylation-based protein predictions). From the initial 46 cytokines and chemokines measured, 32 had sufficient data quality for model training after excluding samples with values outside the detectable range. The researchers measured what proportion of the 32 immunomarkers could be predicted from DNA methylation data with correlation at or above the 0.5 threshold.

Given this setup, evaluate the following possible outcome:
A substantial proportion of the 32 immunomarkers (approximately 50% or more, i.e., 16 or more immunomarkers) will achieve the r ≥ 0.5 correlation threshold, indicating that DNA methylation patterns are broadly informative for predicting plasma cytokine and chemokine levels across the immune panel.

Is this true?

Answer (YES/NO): YES